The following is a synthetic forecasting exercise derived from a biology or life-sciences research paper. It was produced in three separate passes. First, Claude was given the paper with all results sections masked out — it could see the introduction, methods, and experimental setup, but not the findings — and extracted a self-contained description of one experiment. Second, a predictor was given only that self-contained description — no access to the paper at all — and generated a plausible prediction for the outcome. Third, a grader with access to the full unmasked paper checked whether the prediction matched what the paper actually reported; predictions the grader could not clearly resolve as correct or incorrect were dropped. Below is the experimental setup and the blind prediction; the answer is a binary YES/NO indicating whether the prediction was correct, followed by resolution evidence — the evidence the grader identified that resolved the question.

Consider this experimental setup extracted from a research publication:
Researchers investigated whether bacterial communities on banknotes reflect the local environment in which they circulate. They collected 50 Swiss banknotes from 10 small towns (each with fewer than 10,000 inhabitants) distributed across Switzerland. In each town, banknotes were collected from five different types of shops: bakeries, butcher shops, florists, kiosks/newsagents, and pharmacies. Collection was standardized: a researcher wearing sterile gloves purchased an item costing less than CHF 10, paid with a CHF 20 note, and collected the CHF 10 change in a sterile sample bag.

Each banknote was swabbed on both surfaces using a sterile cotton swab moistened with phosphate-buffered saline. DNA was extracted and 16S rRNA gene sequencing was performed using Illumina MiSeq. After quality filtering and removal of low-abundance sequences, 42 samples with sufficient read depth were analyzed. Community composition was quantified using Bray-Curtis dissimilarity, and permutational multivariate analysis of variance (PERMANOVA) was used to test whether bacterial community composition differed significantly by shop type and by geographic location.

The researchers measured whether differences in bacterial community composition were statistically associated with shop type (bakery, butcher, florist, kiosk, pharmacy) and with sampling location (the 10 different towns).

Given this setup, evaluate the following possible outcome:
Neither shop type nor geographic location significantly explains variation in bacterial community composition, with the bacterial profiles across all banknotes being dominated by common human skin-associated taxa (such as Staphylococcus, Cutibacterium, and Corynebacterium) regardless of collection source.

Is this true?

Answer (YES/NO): NO